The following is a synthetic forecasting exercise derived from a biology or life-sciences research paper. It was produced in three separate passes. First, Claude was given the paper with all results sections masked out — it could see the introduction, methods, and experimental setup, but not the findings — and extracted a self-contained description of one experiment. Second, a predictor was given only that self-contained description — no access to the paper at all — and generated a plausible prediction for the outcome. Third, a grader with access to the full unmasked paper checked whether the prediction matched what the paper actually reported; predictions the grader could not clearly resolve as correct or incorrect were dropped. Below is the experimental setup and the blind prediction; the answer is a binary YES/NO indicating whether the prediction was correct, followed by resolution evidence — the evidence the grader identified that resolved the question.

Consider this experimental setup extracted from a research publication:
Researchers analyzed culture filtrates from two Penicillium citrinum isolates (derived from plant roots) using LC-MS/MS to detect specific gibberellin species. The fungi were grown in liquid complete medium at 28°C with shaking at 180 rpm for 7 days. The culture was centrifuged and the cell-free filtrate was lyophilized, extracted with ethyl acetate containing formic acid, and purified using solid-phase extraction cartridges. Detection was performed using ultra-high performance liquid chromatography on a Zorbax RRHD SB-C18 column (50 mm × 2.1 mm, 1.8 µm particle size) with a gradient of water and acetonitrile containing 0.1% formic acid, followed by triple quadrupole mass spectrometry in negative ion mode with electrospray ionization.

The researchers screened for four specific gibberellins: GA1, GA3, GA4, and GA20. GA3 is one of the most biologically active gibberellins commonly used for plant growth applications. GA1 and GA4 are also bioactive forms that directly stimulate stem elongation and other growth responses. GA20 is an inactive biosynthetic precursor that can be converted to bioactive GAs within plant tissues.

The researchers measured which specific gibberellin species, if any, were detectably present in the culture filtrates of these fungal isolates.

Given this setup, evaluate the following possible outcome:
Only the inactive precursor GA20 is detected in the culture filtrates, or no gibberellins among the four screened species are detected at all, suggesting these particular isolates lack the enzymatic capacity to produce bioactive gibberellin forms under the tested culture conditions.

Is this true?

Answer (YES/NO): NO